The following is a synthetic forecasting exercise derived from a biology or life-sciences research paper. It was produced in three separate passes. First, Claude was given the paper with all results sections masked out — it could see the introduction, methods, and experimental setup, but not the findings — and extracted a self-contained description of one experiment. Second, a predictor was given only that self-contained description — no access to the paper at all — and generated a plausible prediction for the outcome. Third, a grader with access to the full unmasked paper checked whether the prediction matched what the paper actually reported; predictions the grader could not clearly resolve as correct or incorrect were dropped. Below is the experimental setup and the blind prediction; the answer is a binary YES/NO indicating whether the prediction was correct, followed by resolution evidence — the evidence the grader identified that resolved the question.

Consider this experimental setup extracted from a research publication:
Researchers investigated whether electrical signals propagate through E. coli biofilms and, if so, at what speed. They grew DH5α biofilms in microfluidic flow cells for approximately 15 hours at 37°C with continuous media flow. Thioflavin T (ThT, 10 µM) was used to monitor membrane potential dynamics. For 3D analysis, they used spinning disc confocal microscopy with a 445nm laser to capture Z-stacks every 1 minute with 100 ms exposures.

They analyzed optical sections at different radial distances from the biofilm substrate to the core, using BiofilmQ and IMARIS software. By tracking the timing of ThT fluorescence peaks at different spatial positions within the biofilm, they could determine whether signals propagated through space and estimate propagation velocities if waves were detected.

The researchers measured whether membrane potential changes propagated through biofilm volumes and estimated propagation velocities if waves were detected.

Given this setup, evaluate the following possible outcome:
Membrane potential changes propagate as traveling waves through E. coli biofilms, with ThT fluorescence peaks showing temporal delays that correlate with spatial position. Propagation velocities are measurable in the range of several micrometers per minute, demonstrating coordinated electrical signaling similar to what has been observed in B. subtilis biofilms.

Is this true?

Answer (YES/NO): YES